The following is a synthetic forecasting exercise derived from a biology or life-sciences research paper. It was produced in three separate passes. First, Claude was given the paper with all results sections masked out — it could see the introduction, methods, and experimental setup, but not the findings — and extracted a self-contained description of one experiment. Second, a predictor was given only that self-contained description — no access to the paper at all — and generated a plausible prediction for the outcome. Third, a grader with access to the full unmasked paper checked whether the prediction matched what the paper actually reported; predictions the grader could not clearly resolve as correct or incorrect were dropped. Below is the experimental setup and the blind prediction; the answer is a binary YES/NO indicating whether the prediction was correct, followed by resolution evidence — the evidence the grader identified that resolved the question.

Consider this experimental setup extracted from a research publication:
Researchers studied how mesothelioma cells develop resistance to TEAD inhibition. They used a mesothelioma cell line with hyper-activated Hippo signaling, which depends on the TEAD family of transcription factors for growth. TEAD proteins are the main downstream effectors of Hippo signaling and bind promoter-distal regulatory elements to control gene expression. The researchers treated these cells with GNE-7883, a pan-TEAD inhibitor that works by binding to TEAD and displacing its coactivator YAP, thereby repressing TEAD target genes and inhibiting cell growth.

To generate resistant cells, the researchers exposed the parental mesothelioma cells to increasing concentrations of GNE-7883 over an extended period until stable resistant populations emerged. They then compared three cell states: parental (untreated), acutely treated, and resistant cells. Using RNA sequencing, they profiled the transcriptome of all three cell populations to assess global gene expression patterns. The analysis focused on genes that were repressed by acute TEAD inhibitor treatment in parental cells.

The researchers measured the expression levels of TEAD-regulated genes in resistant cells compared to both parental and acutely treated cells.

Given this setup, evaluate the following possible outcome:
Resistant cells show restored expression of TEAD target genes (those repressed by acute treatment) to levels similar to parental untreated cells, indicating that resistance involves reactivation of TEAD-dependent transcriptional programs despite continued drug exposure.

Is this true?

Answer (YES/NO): NO